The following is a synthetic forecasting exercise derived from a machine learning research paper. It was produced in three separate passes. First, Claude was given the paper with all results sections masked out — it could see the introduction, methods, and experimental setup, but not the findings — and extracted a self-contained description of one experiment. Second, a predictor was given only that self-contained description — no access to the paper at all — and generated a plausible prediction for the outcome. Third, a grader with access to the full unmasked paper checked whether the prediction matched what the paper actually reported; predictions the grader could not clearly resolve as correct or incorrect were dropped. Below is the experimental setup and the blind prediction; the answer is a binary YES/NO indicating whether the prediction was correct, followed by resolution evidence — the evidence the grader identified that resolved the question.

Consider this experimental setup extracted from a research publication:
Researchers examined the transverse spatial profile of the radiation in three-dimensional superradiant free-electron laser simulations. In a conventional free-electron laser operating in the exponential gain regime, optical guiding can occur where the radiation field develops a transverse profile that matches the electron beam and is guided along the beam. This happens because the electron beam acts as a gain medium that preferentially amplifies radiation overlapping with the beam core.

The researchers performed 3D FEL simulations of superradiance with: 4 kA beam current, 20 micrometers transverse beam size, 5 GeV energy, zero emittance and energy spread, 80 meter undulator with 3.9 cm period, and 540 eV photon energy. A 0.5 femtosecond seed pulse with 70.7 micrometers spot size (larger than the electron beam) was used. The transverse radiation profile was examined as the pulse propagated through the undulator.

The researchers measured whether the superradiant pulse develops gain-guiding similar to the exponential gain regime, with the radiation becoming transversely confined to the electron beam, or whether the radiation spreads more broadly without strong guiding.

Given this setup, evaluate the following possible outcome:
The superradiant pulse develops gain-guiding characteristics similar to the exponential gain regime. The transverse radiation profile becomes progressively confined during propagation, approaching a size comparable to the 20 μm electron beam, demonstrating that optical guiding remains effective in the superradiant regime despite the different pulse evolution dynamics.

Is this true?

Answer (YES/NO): NO